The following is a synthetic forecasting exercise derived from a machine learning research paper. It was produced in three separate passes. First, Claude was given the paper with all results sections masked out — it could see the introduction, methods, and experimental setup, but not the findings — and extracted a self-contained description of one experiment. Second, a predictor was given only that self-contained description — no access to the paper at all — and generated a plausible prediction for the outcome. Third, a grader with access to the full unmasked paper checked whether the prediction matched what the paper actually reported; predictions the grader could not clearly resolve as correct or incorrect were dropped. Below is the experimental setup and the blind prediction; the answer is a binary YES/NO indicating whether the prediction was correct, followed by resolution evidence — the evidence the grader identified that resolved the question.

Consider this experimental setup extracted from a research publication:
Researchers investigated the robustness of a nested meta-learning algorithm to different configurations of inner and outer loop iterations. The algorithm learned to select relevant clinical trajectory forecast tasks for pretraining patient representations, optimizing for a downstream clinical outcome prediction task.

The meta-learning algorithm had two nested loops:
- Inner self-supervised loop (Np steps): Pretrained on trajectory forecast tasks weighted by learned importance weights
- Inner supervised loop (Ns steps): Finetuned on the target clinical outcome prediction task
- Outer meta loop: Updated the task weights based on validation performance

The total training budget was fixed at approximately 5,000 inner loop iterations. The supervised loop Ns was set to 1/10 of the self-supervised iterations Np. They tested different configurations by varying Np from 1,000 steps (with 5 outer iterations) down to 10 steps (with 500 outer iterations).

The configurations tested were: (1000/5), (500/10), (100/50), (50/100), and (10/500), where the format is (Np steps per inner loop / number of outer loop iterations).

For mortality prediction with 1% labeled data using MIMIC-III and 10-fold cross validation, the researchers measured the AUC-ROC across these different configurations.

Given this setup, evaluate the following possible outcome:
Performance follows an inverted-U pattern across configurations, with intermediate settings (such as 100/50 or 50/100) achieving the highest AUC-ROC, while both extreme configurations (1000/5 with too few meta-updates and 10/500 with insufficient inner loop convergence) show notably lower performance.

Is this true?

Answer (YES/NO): NO